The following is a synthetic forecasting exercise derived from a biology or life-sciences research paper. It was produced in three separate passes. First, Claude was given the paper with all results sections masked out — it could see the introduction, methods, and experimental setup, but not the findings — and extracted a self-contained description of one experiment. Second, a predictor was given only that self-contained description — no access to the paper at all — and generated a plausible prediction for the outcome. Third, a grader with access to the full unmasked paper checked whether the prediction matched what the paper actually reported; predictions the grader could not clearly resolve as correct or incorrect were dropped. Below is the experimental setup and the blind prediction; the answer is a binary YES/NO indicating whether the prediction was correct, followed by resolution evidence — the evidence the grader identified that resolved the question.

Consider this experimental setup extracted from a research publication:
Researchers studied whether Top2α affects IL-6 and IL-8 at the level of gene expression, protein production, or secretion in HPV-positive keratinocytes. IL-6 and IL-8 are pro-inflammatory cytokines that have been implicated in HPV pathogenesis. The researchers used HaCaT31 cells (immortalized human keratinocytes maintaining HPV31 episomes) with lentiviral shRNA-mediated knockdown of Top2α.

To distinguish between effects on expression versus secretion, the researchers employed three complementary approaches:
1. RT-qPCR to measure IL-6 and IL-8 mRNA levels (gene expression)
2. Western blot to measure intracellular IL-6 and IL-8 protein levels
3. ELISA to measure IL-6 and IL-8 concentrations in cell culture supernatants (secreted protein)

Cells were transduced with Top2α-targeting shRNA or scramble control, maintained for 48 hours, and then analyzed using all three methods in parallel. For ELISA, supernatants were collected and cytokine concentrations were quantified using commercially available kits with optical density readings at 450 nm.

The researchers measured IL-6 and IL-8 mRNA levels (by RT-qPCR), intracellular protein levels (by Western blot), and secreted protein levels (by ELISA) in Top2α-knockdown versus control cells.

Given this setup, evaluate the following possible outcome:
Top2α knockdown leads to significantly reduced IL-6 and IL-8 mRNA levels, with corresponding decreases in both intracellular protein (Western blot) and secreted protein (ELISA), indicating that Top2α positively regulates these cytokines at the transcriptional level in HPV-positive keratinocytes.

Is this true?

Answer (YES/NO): NO